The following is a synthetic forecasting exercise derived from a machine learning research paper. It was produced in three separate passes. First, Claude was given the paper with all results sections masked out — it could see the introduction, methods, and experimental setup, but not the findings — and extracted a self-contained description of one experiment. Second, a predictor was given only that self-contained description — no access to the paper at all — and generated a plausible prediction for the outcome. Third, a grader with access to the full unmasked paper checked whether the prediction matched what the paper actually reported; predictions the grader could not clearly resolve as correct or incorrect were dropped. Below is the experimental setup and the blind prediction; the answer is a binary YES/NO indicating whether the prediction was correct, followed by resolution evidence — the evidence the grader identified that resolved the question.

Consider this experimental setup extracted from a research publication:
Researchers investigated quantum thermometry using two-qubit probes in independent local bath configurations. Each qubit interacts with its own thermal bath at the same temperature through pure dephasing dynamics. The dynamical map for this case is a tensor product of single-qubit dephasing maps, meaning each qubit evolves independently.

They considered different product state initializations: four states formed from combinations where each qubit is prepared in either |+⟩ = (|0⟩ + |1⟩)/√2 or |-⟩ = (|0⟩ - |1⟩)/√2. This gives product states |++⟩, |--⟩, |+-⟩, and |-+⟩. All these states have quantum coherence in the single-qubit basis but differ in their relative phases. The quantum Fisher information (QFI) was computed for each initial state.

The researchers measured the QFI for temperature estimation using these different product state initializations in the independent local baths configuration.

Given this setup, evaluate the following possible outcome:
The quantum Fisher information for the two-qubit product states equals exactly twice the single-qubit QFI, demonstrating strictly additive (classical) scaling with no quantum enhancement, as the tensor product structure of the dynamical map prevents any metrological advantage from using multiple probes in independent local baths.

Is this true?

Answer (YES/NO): YES